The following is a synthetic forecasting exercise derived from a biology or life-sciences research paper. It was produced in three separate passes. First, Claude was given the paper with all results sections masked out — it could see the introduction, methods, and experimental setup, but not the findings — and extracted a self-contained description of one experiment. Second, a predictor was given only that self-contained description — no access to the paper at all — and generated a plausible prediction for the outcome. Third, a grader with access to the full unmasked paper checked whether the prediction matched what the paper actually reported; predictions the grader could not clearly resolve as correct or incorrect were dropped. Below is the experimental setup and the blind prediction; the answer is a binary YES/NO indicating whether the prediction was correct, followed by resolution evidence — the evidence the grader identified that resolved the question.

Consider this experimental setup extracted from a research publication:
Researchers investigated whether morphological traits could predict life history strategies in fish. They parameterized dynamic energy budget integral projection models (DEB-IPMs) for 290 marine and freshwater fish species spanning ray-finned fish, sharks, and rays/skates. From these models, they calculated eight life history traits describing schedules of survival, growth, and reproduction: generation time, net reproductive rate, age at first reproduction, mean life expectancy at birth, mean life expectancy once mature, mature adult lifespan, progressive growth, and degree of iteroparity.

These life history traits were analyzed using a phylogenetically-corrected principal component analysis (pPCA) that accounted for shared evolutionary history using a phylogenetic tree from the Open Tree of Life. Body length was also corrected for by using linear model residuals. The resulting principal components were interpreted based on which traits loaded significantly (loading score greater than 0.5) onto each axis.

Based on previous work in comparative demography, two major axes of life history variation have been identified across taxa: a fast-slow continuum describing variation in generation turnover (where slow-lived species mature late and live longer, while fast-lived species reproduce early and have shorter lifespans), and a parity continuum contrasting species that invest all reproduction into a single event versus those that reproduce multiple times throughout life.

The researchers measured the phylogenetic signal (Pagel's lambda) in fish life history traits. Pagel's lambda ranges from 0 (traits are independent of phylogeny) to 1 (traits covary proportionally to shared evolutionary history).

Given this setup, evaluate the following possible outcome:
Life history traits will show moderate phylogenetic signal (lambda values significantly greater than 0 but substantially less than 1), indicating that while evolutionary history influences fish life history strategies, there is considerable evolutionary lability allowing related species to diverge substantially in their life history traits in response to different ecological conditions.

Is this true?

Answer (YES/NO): NO